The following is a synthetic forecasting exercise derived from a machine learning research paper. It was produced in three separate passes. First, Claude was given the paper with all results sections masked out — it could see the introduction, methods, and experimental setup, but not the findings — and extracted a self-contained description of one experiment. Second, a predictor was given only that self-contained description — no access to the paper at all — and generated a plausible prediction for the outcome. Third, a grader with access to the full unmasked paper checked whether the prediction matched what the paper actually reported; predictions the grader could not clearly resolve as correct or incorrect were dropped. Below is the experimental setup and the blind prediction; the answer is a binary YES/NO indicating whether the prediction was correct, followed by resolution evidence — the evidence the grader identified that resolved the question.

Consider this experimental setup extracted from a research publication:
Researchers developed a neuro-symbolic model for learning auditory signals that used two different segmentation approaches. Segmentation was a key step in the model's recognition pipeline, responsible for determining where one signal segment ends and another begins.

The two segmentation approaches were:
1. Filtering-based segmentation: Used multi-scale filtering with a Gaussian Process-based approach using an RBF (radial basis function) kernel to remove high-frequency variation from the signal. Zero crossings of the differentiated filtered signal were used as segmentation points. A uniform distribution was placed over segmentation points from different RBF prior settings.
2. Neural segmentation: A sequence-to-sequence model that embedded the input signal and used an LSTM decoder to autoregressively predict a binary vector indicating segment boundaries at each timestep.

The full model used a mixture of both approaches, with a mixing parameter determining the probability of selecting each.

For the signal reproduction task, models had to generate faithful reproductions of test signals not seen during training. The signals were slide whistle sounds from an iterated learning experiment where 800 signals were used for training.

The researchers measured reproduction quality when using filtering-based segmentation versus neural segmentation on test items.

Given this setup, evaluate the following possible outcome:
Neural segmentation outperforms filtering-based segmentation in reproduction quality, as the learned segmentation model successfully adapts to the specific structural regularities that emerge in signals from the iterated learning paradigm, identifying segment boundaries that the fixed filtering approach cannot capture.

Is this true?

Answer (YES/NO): NO